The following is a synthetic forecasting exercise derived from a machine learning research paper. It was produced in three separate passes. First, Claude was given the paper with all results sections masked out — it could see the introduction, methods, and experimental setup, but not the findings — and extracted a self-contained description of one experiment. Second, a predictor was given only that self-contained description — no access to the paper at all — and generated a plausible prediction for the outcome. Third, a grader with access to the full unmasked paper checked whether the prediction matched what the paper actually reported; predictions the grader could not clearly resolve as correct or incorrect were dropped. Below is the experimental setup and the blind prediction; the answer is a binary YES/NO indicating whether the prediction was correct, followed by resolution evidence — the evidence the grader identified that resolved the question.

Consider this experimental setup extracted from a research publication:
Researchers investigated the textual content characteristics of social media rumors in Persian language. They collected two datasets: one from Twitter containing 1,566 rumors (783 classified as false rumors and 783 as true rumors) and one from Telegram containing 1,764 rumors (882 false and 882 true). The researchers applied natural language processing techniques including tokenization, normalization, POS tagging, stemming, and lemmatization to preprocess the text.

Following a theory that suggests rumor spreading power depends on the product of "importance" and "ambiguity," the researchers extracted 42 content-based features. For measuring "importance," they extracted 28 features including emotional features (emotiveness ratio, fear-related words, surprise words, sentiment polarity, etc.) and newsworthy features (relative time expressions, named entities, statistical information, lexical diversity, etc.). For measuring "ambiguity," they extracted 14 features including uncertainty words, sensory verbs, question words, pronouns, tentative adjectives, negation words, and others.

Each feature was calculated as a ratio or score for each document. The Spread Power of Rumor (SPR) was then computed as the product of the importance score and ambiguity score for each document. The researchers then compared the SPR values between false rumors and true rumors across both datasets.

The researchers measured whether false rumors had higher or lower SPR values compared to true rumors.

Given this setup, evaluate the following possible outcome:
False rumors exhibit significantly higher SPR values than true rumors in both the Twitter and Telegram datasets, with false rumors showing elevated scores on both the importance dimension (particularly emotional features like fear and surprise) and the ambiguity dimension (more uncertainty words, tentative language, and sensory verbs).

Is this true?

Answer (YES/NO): NO